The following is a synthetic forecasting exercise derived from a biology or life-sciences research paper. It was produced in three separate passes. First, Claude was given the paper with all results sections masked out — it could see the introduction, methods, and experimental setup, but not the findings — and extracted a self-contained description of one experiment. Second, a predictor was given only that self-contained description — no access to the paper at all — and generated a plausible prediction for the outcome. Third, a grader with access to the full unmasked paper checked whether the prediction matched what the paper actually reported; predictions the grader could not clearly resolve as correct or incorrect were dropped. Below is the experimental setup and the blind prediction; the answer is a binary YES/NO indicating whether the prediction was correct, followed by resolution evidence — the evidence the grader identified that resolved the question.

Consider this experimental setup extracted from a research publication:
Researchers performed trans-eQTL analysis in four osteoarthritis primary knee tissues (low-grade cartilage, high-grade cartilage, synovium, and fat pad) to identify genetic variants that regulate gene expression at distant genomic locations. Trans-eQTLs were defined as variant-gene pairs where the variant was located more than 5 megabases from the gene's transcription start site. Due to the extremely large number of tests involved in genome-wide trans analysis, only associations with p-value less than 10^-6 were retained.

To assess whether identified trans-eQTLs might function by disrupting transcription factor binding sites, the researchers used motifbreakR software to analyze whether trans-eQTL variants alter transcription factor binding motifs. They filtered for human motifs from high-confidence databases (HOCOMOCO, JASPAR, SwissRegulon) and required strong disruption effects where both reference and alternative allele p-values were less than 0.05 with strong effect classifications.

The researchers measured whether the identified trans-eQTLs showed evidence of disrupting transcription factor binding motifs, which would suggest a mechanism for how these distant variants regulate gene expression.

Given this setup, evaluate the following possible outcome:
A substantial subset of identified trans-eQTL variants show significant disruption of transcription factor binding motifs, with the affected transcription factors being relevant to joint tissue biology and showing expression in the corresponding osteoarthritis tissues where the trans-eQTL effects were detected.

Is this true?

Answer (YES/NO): NO